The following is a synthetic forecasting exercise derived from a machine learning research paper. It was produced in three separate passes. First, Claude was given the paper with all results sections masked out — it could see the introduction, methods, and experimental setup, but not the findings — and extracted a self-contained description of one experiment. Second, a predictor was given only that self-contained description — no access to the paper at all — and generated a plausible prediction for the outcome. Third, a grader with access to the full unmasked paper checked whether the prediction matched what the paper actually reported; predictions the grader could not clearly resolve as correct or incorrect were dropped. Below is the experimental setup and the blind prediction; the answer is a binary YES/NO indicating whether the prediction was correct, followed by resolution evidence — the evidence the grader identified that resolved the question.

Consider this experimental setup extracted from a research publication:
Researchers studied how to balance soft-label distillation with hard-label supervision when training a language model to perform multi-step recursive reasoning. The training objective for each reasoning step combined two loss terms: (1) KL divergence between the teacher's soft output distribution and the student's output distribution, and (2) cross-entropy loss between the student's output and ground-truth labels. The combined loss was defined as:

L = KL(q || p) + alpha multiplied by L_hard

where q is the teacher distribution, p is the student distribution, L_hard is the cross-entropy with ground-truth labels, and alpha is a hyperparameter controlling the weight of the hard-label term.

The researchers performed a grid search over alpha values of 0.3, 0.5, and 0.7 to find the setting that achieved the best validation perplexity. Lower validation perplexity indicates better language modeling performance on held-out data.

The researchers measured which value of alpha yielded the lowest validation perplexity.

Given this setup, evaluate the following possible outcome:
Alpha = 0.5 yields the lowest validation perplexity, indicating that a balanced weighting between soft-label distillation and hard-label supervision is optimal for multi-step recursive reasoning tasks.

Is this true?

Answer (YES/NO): YES